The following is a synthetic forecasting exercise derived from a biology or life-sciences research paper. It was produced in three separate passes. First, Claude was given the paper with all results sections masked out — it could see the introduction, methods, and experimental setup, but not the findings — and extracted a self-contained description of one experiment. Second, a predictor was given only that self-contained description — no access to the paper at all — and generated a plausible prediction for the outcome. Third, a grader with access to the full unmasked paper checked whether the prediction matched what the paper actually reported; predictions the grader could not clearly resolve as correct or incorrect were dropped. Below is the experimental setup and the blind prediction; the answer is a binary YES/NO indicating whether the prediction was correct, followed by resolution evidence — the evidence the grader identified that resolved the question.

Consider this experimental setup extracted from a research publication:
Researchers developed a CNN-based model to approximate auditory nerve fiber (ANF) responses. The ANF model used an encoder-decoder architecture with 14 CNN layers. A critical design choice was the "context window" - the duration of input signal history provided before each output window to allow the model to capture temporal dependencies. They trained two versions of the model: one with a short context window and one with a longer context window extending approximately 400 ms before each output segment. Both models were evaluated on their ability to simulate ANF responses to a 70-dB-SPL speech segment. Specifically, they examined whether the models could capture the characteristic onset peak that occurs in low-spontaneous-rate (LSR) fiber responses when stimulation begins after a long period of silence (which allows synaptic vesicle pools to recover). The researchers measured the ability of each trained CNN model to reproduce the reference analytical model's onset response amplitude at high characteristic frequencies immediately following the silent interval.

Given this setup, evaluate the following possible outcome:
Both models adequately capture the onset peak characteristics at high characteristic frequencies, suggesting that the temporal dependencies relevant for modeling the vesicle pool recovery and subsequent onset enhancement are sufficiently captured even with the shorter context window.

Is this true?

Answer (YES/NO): NO